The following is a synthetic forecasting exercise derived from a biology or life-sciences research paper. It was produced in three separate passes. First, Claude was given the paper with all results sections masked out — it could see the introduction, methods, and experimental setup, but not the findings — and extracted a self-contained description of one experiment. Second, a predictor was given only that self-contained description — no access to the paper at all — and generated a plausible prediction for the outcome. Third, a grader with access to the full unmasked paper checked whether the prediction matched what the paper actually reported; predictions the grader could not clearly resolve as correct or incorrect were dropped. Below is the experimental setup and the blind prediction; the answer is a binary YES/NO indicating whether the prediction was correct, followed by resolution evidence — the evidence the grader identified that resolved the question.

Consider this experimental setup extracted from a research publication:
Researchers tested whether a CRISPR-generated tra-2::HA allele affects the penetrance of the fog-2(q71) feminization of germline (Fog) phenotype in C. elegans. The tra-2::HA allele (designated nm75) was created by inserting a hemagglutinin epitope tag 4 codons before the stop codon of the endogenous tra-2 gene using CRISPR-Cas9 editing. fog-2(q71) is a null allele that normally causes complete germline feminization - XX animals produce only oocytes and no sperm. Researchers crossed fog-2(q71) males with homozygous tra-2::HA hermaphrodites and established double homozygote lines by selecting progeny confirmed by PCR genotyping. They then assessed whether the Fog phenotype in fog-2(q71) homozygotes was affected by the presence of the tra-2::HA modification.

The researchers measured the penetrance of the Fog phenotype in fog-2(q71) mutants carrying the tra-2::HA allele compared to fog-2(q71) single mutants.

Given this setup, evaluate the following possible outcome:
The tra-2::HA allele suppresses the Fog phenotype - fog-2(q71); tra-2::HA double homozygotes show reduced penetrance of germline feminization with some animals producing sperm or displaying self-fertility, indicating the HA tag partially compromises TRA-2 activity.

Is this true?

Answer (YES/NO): YES